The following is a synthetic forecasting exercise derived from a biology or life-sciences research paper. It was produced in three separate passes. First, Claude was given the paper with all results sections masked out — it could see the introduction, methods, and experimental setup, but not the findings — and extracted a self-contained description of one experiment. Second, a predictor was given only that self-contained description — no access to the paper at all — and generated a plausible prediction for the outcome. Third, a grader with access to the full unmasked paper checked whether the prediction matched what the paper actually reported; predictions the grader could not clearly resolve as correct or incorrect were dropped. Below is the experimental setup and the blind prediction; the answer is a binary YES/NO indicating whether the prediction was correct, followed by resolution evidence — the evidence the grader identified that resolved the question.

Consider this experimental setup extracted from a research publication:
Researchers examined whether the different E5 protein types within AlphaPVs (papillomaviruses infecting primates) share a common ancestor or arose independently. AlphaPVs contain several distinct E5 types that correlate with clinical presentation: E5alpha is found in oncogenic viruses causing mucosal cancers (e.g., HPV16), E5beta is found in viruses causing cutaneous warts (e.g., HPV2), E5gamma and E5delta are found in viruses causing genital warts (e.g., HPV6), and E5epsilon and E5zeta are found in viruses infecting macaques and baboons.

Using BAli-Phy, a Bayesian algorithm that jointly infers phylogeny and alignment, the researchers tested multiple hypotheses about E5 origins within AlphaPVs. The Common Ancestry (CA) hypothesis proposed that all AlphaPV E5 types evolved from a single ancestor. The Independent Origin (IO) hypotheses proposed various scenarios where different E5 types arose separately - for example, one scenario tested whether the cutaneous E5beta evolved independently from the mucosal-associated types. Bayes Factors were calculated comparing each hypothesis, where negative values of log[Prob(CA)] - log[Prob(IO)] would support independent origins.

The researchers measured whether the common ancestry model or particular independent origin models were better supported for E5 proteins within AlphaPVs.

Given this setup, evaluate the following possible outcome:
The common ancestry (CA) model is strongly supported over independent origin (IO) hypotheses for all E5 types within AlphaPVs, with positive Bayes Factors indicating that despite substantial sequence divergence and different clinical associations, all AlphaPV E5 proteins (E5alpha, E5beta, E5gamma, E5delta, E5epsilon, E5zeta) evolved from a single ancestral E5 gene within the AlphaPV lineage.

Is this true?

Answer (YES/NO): NO